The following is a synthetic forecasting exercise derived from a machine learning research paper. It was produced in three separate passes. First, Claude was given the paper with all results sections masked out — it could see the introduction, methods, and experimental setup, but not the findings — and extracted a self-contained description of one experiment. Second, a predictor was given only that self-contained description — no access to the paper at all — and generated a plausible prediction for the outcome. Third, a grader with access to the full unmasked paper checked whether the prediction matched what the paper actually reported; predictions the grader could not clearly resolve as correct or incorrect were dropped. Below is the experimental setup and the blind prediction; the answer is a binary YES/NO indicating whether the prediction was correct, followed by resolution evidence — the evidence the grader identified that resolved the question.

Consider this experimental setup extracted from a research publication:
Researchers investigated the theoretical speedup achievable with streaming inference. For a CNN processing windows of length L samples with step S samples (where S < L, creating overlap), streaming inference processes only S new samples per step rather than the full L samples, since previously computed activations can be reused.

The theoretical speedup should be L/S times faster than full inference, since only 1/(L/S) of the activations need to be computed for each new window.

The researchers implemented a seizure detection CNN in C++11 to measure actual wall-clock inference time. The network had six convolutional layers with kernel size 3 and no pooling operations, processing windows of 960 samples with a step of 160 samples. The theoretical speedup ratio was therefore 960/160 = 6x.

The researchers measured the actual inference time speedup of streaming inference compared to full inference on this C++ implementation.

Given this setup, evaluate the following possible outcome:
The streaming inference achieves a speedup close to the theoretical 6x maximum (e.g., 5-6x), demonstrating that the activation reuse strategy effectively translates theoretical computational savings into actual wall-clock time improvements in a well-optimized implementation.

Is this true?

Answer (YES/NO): YES